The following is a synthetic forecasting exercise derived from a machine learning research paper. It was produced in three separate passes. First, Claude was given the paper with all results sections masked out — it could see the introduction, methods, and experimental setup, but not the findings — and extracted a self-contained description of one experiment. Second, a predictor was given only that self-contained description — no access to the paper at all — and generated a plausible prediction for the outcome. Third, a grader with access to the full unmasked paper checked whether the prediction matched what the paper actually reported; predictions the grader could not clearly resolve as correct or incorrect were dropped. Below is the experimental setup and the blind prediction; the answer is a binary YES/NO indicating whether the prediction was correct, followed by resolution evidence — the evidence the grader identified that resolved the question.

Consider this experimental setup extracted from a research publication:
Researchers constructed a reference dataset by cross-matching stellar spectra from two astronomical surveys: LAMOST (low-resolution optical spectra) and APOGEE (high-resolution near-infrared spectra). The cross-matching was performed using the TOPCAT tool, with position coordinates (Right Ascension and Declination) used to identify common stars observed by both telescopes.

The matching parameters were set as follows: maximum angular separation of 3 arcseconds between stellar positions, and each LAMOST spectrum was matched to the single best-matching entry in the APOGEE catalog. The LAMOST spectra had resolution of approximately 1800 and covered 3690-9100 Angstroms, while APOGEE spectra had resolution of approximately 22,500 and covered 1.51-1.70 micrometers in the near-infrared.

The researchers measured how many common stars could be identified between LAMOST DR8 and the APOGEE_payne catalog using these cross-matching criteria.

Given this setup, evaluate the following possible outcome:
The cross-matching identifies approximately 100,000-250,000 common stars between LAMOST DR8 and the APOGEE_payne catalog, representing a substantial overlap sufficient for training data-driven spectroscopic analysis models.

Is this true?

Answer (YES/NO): YES